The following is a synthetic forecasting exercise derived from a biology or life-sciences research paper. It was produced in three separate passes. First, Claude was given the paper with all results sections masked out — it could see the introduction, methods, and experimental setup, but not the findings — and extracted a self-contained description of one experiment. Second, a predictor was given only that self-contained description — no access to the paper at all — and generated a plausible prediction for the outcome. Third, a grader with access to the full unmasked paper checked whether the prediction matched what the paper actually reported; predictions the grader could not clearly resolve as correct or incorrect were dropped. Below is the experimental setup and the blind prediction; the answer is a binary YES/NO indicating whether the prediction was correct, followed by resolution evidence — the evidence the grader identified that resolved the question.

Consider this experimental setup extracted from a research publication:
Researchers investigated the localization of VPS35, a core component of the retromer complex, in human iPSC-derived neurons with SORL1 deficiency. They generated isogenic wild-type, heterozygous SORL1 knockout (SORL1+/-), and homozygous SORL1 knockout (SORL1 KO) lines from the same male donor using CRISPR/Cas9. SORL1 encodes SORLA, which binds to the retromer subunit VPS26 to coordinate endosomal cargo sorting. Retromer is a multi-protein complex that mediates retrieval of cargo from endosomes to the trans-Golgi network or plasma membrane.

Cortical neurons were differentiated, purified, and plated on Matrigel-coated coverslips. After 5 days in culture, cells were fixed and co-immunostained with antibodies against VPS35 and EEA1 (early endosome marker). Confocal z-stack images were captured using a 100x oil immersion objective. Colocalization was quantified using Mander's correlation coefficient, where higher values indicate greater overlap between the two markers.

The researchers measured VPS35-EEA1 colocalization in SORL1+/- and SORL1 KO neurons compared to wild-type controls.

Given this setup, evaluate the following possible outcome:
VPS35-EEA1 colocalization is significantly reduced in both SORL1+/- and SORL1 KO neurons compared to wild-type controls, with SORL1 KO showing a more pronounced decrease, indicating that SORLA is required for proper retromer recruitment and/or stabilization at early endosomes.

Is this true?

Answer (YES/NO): NO